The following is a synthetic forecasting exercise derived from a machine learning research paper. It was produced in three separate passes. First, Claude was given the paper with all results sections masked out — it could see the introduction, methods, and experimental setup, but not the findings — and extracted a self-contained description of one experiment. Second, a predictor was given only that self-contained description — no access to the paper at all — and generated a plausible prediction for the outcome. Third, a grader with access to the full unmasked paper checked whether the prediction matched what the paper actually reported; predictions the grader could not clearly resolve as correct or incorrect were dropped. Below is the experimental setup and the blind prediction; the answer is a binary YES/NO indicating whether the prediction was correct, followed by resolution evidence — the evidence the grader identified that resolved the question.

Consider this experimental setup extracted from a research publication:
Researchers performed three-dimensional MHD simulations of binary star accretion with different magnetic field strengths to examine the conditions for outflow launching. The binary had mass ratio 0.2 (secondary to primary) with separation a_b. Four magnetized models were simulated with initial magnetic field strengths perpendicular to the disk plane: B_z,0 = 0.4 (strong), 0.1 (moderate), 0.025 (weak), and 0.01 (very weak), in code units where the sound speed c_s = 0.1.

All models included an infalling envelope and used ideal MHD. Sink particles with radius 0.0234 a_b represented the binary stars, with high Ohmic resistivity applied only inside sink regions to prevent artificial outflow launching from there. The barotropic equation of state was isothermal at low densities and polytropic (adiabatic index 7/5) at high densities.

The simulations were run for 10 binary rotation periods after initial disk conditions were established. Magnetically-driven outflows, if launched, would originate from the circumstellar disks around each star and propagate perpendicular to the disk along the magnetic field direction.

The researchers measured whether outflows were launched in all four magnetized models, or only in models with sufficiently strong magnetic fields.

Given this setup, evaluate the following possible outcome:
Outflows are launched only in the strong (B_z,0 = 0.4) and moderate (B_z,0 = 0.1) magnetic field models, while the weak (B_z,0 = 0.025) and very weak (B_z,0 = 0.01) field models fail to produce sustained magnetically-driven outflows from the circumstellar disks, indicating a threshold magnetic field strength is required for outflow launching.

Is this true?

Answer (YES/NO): NO